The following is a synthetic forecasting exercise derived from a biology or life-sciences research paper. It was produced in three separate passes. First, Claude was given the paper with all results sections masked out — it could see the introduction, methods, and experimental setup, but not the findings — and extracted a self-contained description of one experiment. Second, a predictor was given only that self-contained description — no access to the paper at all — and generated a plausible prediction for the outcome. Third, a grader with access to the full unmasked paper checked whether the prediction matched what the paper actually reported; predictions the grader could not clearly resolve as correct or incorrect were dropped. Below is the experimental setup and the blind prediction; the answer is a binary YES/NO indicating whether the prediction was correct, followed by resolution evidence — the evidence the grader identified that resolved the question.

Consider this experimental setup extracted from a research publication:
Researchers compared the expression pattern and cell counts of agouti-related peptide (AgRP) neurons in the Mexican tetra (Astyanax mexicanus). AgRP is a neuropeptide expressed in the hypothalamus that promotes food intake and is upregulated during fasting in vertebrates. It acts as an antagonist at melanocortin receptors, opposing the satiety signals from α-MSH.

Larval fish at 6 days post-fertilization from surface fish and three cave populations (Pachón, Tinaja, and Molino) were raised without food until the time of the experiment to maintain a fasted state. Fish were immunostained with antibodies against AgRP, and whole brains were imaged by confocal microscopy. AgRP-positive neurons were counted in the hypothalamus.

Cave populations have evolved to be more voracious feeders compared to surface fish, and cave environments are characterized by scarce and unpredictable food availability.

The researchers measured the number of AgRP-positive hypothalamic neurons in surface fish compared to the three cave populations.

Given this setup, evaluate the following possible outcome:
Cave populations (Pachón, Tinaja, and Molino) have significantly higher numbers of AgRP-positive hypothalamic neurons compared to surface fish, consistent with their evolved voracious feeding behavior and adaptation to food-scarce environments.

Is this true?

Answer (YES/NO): YES